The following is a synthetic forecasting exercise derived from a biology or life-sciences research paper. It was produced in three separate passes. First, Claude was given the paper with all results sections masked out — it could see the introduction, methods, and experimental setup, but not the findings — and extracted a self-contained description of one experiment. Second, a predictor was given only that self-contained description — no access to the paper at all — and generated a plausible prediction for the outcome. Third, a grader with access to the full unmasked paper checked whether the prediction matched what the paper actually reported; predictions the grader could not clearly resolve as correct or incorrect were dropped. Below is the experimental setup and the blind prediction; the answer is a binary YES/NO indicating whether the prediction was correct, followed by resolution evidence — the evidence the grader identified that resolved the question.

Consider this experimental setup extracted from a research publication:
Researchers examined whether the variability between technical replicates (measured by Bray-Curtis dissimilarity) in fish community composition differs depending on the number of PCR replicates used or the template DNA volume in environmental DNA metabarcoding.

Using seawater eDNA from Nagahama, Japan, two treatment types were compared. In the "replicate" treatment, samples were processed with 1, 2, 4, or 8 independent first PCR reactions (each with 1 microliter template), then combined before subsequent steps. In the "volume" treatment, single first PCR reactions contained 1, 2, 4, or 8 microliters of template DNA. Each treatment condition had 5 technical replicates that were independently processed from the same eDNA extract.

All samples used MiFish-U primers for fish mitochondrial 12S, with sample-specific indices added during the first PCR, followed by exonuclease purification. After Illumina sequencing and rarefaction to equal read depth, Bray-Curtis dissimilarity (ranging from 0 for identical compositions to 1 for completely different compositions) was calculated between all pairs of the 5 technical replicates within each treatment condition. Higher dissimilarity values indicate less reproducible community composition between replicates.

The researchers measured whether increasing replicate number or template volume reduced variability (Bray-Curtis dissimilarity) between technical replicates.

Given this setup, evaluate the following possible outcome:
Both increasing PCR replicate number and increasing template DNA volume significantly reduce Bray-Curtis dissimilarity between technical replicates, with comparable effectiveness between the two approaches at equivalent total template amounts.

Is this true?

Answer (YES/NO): YES